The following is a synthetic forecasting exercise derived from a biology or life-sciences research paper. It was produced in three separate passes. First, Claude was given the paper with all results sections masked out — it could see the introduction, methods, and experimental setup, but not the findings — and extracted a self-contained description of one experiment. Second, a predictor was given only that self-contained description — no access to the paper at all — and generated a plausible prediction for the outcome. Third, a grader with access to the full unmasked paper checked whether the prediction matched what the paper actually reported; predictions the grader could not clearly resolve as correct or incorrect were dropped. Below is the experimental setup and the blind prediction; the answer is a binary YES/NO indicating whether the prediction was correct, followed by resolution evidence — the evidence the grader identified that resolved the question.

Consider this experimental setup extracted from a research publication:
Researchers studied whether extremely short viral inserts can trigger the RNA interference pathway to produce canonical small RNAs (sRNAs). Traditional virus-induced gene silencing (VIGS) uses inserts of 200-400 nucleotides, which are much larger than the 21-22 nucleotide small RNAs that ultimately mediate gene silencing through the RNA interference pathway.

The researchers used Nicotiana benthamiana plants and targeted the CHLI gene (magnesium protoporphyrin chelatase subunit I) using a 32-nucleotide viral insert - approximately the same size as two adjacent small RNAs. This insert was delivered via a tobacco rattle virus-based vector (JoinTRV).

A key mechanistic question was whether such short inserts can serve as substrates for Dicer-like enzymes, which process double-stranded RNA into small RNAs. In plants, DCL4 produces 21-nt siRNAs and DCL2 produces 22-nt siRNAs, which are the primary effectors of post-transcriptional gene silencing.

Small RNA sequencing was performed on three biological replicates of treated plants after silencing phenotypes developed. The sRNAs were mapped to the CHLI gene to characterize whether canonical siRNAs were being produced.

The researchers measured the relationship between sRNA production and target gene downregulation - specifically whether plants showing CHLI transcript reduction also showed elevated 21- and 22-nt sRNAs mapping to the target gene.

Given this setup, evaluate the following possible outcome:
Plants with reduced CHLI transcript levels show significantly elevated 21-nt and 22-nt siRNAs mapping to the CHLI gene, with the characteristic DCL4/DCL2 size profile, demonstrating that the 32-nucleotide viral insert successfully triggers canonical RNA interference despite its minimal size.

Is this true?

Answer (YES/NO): YES